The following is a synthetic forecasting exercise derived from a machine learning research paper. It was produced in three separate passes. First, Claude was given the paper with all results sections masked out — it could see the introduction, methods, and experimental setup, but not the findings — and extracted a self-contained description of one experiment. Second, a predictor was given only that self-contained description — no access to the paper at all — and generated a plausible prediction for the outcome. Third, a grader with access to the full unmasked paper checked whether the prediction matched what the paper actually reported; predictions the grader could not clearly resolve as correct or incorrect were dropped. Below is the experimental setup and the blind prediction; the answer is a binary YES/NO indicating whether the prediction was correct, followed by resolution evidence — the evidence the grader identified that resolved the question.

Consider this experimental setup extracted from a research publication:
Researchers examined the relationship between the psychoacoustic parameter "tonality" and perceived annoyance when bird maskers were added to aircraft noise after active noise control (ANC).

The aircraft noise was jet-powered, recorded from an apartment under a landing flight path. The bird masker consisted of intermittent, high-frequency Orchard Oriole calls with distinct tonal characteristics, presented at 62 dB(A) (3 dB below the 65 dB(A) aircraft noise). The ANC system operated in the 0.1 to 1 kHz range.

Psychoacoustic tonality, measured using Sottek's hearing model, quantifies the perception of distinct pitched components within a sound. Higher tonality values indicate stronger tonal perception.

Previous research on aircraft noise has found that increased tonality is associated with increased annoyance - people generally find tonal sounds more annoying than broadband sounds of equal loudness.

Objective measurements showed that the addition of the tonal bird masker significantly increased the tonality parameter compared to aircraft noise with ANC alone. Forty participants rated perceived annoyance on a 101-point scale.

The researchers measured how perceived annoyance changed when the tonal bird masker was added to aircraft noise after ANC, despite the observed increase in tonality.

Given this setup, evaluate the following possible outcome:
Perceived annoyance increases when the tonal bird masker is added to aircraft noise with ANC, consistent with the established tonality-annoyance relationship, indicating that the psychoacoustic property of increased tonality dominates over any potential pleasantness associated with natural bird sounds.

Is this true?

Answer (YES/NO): NO